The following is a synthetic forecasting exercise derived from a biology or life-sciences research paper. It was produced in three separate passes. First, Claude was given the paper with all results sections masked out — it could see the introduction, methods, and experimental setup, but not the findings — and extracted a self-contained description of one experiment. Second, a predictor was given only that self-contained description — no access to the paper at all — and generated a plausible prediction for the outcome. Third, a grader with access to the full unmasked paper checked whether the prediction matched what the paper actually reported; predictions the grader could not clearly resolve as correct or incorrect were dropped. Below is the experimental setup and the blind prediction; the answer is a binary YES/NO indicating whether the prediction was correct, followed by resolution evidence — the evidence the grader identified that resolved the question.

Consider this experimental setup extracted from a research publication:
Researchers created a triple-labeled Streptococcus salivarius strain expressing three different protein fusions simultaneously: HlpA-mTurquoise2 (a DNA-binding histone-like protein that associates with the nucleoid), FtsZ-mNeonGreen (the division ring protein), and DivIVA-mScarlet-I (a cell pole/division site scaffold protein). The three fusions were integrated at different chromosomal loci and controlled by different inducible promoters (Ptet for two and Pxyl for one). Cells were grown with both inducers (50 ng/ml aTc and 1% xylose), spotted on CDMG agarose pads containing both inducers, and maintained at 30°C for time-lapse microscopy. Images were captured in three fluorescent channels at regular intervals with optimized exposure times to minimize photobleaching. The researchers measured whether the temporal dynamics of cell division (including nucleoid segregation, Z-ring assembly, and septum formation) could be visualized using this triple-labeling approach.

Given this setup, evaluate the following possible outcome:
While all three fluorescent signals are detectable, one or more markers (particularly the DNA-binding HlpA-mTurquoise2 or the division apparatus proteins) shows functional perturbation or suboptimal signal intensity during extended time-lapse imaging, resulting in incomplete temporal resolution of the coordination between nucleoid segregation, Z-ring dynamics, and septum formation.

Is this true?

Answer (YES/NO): NO